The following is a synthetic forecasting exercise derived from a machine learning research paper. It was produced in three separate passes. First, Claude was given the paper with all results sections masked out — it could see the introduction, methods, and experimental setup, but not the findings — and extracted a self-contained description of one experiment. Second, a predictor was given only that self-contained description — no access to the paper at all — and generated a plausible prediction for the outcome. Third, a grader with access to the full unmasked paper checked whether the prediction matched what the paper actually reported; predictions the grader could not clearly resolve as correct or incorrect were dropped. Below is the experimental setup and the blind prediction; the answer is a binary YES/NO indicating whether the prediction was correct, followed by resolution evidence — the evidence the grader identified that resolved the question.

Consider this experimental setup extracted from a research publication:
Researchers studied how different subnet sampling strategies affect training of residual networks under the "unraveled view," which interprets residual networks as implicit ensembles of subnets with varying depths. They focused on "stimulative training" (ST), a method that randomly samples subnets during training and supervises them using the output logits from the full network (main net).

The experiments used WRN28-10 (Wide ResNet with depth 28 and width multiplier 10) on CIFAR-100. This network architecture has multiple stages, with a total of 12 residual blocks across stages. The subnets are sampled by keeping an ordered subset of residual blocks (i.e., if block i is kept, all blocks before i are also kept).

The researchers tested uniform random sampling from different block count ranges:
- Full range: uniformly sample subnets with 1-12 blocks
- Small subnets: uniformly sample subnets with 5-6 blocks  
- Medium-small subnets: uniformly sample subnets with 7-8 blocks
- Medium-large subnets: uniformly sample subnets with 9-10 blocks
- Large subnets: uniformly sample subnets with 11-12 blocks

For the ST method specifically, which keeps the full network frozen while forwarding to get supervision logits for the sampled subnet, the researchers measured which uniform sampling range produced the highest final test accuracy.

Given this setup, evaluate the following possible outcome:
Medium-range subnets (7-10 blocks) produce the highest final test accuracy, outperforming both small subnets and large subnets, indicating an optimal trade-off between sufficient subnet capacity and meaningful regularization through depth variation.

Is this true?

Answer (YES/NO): YES